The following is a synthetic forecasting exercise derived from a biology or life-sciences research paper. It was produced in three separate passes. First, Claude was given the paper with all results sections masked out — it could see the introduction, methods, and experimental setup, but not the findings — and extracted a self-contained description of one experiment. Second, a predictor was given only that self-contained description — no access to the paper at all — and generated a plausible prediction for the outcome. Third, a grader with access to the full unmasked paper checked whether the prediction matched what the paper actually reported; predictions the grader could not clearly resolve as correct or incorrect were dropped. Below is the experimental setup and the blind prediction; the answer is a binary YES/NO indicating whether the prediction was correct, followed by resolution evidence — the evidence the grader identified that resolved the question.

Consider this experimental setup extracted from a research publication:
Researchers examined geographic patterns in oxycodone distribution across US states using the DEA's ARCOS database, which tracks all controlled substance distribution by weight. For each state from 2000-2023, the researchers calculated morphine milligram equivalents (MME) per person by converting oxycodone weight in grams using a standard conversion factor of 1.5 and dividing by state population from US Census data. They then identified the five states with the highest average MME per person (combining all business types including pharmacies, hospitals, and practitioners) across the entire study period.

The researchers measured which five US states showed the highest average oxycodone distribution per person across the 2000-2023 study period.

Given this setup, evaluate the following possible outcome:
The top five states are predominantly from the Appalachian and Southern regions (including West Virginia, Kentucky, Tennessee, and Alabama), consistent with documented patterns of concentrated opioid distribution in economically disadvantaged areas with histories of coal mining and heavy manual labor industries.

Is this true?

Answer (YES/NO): NO